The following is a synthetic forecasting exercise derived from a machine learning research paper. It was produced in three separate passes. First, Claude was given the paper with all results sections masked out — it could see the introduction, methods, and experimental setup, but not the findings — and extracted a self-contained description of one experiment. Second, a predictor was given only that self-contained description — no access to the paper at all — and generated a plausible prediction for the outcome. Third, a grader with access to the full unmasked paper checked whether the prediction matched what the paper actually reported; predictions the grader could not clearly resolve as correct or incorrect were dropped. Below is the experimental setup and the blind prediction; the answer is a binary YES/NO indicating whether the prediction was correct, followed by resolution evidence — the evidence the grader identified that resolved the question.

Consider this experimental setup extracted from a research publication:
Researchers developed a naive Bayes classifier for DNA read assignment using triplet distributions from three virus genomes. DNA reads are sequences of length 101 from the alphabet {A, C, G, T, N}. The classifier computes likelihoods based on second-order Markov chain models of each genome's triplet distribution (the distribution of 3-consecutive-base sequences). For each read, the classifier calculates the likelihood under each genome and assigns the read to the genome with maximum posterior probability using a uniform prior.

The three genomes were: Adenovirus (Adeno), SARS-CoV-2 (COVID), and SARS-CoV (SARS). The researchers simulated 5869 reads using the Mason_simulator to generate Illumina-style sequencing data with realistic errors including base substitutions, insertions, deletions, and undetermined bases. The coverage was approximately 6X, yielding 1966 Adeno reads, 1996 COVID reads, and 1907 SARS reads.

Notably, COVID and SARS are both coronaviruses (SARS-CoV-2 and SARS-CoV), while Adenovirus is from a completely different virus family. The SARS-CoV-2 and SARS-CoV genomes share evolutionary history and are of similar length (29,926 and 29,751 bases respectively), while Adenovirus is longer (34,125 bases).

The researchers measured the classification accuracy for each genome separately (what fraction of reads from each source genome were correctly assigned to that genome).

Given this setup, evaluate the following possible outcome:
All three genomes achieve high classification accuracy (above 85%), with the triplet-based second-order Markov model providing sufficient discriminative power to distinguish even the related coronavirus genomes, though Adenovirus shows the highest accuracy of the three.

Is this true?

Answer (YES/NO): NO